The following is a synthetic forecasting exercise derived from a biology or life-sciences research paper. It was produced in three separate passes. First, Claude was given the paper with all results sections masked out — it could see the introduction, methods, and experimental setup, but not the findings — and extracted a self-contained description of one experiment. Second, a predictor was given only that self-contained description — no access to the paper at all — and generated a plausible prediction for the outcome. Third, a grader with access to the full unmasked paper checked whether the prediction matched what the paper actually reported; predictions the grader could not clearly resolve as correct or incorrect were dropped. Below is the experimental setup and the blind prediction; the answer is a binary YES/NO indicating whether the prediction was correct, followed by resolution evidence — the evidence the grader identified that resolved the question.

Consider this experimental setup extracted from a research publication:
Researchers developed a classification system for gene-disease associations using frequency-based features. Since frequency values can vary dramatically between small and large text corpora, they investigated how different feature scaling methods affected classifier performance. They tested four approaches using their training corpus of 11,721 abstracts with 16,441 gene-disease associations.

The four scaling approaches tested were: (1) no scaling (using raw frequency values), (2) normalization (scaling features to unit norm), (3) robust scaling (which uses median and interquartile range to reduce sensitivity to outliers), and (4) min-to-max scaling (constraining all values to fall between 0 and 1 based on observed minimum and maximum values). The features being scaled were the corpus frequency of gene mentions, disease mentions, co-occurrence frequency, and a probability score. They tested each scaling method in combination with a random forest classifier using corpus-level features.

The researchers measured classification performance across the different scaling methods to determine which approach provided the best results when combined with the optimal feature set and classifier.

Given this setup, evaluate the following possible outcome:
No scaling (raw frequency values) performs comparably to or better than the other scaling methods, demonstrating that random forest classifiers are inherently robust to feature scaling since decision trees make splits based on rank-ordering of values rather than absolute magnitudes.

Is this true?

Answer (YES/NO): NO